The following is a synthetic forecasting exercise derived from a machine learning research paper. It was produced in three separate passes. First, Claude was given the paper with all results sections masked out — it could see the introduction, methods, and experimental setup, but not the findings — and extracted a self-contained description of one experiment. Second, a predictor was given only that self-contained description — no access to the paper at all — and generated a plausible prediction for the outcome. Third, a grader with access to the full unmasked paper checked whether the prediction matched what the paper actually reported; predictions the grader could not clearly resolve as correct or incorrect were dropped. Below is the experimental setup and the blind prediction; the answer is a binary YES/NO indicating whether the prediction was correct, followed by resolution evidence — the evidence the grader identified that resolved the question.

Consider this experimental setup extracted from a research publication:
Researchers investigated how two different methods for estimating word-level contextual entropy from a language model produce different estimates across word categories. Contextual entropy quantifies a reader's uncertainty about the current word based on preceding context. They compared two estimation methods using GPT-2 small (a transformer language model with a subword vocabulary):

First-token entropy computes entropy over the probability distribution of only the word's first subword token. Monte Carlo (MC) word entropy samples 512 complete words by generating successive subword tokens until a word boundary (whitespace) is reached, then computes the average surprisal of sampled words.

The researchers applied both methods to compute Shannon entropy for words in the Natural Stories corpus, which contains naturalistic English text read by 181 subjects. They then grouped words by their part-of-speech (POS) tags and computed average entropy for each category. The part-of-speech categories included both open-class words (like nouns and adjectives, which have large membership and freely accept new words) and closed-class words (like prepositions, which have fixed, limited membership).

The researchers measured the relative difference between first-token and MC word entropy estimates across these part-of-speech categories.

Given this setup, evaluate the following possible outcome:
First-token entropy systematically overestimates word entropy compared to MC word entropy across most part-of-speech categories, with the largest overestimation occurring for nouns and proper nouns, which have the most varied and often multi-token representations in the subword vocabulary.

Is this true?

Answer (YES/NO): NO